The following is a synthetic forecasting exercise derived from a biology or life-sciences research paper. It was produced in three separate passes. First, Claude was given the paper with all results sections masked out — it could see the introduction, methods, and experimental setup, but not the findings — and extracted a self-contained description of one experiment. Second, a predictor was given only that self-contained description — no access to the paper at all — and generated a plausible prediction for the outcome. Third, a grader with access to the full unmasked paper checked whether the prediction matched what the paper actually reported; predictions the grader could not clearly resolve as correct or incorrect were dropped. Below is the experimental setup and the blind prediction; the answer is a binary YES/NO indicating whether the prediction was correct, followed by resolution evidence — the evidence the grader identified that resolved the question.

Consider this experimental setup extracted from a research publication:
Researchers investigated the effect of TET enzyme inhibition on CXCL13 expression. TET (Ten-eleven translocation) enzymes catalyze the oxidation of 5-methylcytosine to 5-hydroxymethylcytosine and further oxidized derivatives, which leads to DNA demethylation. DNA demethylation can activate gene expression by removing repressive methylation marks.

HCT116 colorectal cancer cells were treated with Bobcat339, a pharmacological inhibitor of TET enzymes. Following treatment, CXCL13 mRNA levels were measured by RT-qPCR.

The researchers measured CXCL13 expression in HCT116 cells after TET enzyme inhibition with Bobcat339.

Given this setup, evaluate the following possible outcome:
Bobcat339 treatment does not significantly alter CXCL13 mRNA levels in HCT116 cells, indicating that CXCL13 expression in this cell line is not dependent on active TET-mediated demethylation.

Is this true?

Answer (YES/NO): NO